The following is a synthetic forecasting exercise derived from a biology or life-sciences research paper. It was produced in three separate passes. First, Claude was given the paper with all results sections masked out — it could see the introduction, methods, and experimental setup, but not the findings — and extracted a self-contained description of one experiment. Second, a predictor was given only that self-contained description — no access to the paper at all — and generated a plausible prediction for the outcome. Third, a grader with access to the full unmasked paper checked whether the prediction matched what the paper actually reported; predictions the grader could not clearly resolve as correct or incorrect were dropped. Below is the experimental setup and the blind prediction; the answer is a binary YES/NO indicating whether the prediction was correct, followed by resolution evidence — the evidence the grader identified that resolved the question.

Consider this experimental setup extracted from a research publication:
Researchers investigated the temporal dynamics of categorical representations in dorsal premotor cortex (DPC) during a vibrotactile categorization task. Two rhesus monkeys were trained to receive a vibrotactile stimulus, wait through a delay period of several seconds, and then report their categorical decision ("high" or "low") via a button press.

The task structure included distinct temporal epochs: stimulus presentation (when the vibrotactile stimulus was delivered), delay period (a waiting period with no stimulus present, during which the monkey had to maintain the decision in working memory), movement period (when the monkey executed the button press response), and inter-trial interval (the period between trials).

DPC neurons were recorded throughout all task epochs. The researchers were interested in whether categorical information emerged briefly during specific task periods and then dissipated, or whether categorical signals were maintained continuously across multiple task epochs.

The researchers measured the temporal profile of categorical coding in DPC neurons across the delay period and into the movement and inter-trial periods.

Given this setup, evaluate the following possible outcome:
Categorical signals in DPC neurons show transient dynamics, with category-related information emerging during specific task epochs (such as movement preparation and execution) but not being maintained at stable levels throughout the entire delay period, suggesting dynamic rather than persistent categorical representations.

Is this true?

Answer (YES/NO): NO